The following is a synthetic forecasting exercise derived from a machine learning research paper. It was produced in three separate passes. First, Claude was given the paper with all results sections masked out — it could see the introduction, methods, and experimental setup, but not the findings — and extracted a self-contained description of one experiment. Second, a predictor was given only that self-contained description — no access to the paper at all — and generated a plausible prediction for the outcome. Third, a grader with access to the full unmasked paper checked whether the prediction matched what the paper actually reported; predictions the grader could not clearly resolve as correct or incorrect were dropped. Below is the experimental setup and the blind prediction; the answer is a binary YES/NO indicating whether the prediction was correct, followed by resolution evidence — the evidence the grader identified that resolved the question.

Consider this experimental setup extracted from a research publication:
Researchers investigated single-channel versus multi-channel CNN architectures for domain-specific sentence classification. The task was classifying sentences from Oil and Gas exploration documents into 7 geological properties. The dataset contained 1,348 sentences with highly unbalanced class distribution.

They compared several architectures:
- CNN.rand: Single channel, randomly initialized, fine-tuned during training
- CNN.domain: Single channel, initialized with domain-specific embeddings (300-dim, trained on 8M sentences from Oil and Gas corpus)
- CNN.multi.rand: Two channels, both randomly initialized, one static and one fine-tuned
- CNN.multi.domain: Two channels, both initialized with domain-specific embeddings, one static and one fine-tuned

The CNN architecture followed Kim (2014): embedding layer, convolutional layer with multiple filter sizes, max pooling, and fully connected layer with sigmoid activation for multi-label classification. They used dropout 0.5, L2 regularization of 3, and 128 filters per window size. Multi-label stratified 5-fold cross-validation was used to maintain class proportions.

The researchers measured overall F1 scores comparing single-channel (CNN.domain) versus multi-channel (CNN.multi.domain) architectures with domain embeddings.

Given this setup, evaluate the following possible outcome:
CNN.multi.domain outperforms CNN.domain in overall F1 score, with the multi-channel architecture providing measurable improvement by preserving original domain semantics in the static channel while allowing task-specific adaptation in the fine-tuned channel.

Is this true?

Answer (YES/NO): YES